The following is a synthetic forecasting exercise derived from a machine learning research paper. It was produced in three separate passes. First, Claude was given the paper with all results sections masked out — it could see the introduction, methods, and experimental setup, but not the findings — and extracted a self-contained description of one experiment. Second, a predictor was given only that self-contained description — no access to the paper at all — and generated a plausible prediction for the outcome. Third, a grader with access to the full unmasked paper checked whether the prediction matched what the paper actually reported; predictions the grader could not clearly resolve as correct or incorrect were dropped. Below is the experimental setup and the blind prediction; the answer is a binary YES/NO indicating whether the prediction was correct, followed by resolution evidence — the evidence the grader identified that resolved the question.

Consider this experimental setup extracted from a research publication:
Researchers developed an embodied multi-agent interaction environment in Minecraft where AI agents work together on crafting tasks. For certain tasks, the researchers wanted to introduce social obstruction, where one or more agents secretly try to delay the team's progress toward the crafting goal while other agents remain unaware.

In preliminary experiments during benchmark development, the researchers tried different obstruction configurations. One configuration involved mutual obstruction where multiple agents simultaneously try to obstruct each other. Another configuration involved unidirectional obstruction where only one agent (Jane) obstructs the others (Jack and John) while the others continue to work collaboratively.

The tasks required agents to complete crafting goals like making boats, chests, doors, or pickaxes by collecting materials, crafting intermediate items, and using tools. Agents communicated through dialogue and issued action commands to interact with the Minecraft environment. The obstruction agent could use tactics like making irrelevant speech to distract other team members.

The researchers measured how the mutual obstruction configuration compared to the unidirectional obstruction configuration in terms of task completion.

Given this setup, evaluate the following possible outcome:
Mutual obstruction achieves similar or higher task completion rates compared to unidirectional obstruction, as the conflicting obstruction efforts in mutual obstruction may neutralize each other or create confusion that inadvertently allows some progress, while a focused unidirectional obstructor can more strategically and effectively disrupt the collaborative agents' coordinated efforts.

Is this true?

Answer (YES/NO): NO